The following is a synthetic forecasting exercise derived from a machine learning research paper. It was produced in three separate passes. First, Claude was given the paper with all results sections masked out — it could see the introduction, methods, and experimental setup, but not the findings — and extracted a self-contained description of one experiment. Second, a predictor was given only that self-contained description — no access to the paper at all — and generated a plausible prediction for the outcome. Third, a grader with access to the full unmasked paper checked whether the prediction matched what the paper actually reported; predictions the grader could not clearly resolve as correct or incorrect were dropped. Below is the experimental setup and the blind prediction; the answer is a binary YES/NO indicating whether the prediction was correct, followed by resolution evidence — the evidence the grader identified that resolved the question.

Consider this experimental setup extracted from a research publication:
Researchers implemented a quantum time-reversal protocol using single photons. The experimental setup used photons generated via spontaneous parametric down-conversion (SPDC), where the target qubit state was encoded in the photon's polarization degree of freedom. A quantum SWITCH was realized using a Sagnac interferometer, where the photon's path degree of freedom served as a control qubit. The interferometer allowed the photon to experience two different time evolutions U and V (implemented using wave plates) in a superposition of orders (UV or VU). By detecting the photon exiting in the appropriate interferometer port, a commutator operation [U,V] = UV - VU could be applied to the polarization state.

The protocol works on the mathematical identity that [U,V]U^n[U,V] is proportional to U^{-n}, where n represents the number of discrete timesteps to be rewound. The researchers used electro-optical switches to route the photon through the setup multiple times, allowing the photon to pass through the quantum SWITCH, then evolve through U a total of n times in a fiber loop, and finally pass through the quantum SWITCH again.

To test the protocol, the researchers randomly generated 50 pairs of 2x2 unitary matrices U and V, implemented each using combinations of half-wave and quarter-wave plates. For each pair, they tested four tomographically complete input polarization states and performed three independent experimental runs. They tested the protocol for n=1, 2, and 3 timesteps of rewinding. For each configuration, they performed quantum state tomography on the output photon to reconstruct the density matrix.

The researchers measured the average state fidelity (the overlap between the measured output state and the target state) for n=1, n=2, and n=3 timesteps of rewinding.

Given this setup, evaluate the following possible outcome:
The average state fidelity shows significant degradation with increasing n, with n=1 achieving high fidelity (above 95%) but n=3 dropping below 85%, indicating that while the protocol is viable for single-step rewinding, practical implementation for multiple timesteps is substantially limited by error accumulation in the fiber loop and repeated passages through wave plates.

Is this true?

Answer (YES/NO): NO